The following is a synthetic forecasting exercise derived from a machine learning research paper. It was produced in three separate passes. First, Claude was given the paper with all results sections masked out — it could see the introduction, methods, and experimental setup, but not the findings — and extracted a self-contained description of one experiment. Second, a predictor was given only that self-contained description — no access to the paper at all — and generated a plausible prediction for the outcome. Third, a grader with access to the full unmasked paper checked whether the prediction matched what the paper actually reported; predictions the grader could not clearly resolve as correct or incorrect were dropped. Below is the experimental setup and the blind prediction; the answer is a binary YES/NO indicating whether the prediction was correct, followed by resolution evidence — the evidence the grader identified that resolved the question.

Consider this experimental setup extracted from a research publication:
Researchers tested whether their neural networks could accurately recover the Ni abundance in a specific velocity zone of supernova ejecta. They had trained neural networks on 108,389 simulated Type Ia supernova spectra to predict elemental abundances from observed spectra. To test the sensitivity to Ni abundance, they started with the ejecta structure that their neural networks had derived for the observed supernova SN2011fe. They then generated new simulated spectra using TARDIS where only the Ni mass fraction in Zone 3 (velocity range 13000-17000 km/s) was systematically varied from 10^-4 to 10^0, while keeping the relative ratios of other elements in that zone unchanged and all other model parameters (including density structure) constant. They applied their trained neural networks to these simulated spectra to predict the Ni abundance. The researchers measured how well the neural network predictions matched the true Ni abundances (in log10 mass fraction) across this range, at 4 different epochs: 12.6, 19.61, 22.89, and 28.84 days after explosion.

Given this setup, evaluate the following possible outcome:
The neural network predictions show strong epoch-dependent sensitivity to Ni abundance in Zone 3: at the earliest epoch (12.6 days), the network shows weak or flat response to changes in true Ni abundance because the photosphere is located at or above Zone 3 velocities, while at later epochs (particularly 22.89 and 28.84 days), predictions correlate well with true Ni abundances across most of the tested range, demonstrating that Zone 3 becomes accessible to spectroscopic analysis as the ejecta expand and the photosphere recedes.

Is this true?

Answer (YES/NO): NO